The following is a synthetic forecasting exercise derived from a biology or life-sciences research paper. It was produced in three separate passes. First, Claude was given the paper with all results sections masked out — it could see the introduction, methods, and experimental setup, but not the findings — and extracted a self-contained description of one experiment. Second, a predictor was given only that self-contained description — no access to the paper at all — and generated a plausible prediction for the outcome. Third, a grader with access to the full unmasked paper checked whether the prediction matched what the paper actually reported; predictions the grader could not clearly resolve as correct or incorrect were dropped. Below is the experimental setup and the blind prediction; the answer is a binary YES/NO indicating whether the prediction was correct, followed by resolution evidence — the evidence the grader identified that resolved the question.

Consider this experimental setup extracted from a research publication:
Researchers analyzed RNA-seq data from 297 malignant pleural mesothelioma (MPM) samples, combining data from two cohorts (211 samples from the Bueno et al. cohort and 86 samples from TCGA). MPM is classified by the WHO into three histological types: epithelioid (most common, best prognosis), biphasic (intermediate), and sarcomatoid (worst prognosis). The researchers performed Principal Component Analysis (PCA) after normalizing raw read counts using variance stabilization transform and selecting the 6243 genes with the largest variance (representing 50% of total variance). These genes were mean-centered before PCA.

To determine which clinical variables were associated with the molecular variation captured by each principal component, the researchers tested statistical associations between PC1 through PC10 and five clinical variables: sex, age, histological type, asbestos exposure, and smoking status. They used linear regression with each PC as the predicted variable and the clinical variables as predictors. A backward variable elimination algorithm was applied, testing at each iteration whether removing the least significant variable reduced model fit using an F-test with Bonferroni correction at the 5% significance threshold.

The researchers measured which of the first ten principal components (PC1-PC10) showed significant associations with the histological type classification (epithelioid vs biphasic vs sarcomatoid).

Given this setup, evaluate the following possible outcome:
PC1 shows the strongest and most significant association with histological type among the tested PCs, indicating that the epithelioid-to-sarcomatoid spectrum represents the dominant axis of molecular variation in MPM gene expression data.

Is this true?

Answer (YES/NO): YES